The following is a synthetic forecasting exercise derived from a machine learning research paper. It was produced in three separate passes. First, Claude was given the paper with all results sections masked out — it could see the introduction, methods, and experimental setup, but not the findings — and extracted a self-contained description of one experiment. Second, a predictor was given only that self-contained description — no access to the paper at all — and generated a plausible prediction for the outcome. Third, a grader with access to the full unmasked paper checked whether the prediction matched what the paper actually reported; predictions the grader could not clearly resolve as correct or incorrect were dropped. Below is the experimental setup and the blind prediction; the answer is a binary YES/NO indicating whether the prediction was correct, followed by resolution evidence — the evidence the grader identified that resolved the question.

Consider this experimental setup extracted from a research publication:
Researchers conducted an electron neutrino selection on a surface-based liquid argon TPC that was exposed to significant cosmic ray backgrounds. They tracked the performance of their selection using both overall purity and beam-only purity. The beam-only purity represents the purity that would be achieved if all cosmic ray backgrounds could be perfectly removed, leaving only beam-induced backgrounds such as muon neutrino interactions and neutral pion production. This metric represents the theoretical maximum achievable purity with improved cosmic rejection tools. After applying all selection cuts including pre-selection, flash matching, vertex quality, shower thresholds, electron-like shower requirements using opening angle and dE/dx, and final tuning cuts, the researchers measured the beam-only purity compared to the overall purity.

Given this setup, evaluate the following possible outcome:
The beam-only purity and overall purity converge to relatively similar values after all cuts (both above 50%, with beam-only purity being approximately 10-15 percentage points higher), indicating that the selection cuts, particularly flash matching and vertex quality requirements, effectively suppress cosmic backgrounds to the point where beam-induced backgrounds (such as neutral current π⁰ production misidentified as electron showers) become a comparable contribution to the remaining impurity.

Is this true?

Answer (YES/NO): NO